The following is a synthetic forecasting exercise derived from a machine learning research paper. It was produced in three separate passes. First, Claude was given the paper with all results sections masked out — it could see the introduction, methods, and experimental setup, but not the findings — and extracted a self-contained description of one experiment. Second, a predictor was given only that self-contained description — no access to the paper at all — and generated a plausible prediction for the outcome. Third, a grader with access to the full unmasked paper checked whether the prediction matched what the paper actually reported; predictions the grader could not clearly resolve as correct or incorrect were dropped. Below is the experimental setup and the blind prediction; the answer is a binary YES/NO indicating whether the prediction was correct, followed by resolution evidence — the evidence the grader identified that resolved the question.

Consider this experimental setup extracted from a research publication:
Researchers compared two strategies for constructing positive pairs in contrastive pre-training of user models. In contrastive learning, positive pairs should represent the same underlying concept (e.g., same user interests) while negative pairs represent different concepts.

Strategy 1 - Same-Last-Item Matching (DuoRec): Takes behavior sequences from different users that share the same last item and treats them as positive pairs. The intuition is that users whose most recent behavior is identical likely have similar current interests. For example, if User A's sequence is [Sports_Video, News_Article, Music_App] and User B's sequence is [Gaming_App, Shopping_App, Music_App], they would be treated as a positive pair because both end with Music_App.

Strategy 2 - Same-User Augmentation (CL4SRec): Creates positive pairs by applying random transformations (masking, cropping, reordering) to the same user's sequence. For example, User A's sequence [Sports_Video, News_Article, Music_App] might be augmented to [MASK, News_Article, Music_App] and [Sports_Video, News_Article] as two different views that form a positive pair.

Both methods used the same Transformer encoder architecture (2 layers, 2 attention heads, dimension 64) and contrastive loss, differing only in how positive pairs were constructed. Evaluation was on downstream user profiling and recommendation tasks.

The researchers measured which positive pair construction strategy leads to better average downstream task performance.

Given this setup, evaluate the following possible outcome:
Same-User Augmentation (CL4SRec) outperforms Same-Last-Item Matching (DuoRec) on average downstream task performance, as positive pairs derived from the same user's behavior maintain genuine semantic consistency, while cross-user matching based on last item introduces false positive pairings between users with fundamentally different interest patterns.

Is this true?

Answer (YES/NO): YES